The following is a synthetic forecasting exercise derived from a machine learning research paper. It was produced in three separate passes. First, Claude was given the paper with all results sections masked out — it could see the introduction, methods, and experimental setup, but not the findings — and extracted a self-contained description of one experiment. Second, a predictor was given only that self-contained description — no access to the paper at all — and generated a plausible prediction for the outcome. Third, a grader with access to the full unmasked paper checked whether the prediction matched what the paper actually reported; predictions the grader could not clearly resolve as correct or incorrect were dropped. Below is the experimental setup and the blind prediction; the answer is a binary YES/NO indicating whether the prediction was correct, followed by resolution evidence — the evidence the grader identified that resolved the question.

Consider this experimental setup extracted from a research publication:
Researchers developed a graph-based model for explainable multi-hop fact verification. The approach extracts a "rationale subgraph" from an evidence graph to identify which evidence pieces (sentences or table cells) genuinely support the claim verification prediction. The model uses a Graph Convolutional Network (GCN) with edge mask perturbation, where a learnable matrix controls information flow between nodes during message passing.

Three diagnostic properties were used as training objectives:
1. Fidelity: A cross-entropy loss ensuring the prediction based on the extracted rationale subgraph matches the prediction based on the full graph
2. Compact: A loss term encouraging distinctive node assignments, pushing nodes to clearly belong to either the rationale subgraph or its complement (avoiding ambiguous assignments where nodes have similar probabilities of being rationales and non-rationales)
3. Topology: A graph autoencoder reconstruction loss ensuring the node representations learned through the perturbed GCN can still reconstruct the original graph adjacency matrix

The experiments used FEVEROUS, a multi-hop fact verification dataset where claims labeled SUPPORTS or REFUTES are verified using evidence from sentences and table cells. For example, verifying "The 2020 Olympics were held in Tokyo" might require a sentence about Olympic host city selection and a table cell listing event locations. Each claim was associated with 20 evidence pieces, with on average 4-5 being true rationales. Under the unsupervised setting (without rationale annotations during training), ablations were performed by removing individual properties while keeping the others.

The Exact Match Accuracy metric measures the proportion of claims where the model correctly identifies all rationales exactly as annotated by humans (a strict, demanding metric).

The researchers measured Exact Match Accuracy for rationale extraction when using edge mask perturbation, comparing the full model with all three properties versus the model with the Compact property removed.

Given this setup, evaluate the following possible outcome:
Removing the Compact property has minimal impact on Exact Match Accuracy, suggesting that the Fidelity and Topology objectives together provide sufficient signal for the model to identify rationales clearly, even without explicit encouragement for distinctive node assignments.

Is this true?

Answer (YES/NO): YES